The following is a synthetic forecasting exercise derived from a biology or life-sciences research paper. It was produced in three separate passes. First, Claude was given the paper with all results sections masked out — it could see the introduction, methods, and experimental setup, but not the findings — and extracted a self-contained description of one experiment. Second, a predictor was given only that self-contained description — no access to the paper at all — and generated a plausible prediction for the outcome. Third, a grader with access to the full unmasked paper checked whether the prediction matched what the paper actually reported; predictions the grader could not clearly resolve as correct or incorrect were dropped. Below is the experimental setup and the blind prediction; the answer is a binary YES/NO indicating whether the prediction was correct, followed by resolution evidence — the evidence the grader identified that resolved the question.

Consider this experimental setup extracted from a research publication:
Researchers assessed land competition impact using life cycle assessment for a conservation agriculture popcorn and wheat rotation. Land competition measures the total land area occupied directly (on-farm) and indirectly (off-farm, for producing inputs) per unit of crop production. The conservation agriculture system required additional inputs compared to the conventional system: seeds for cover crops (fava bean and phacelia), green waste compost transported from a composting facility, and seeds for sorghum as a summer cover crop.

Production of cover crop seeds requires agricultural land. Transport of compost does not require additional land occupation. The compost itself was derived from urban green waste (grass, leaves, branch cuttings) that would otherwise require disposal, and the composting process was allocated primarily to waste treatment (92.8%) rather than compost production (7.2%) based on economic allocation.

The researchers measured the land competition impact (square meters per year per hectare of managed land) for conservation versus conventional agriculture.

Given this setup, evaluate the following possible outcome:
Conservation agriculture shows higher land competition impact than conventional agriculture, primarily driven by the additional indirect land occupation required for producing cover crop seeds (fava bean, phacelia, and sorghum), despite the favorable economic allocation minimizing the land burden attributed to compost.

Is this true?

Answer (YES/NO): YES